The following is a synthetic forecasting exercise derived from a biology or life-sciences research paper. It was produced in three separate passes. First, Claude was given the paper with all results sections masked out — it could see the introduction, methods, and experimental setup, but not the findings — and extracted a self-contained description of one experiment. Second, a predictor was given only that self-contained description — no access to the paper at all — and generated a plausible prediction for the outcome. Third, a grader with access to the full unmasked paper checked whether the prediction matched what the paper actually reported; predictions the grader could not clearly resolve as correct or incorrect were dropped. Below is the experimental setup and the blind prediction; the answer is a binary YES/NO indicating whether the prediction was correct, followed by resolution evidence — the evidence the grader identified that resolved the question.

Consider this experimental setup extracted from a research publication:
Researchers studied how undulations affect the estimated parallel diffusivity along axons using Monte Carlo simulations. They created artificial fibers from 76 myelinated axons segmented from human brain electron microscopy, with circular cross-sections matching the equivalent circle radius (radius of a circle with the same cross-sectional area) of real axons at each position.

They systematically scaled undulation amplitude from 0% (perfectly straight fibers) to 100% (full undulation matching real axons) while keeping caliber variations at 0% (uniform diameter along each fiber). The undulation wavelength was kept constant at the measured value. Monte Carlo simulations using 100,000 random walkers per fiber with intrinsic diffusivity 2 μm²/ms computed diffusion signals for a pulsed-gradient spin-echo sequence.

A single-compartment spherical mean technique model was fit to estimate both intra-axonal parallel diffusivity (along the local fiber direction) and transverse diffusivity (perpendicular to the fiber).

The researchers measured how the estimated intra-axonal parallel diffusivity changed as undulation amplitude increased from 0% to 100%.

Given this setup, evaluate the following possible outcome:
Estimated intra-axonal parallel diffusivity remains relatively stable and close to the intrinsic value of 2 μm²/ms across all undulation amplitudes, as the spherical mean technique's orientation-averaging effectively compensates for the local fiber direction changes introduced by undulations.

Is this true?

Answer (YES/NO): NO